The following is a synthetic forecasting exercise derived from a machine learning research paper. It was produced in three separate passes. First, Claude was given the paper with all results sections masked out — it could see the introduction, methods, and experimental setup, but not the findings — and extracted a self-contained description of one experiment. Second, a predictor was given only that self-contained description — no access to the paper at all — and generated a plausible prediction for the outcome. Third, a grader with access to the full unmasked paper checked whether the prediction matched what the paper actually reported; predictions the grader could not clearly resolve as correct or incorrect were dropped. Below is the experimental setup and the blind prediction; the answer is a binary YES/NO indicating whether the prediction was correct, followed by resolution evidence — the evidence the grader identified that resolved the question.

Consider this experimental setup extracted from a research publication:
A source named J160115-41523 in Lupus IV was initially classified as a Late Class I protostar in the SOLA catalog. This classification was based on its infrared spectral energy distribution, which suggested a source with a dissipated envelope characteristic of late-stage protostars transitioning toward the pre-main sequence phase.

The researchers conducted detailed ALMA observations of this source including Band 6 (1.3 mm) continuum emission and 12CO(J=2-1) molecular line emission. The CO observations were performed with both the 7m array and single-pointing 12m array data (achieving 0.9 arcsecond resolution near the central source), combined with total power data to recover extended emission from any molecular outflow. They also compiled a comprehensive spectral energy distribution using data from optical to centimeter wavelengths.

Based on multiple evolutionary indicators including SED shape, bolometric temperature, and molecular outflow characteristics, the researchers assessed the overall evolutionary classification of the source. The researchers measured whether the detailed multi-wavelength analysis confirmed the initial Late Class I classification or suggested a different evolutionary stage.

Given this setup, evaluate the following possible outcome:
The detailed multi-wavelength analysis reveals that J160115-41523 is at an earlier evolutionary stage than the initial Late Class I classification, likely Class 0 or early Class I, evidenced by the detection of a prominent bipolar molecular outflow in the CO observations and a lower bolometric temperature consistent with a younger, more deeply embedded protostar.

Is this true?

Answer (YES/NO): YES